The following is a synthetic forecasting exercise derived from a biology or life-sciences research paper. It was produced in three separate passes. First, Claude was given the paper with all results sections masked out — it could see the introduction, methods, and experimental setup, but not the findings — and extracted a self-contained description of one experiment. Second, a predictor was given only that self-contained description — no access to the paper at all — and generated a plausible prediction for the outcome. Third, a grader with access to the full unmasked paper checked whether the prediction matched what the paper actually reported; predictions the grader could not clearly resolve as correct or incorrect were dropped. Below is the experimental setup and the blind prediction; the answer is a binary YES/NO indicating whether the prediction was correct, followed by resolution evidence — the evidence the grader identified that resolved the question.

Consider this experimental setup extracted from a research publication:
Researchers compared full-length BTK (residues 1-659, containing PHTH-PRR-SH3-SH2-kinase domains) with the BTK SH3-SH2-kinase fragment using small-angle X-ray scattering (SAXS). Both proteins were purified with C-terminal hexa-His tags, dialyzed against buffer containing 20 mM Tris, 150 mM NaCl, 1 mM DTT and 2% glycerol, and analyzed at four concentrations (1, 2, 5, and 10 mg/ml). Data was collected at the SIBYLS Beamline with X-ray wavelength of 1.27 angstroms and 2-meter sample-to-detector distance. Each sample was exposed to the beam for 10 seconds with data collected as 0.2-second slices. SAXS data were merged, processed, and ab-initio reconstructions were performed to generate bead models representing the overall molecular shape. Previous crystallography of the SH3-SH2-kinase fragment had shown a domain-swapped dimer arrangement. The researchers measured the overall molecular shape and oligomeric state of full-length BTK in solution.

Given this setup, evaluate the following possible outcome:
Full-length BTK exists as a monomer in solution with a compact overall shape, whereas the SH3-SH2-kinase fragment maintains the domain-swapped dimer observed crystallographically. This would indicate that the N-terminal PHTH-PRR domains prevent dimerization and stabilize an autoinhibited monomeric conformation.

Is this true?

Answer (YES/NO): NO